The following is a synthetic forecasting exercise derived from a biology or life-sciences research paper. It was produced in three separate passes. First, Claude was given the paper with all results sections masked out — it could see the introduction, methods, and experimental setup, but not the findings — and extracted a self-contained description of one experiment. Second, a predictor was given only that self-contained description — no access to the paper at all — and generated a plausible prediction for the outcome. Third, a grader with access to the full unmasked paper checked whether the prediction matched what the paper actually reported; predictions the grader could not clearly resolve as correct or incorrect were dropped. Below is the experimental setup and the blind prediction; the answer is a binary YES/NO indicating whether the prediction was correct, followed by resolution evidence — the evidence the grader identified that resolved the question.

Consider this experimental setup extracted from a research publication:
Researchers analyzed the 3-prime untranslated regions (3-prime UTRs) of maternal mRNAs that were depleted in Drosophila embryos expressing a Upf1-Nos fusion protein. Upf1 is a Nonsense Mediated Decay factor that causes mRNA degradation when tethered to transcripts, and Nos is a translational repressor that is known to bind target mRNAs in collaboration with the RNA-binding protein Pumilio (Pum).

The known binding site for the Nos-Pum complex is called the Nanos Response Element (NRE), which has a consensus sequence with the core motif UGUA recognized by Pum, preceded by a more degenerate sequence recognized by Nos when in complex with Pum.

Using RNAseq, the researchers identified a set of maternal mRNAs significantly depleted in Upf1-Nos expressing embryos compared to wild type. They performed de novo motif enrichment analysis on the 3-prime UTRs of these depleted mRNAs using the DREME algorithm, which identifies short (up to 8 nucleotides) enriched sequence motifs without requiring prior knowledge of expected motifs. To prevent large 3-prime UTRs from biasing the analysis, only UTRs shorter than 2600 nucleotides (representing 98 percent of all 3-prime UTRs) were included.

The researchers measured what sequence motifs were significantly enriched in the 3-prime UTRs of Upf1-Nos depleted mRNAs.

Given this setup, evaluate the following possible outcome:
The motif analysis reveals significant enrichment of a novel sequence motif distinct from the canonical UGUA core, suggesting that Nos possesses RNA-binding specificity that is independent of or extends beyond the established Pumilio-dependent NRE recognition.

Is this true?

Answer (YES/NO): NO